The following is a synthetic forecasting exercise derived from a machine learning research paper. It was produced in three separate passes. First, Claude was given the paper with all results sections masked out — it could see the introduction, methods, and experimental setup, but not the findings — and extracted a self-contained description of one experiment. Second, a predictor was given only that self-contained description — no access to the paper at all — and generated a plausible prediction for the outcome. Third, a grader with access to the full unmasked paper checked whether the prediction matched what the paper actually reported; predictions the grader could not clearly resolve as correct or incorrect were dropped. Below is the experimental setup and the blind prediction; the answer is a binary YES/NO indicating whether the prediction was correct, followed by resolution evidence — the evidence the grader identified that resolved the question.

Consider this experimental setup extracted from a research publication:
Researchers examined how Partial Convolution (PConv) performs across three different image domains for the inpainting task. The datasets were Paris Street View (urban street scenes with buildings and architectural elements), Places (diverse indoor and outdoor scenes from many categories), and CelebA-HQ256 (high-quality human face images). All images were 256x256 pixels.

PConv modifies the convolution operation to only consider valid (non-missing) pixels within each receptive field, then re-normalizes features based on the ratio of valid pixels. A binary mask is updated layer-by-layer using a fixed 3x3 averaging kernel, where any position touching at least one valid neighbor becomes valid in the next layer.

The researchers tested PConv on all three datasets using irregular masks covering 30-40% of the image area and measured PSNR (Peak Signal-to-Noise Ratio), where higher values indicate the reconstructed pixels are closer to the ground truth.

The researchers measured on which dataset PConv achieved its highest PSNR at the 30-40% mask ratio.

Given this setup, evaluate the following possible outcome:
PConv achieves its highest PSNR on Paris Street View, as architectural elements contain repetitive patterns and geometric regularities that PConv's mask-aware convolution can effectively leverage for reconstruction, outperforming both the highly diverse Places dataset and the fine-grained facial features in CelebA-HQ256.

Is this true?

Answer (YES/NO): NO